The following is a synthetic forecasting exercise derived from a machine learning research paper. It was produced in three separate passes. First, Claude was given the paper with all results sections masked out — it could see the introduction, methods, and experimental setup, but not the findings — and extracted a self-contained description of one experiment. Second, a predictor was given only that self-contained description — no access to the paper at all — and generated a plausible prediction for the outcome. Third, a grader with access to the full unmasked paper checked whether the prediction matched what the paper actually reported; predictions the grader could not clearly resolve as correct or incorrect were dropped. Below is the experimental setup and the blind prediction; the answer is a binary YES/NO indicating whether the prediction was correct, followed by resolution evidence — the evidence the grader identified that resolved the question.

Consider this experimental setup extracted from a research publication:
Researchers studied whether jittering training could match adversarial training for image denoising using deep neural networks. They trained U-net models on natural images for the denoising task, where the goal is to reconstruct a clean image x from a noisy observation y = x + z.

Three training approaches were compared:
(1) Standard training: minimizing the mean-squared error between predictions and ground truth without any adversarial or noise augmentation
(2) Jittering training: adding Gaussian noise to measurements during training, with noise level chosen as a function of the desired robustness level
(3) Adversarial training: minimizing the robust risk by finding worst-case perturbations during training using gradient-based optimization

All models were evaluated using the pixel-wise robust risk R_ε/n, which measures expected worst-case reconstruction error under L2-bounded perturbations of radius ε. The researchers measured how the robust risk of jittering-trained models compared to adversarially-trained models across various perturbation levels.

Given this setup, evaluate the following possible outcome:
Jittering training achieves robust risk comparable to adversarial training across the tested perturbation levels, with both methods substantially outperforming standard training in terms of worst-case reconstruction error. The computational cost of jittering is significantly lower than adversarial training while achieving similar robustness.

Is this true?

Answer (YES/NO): YES